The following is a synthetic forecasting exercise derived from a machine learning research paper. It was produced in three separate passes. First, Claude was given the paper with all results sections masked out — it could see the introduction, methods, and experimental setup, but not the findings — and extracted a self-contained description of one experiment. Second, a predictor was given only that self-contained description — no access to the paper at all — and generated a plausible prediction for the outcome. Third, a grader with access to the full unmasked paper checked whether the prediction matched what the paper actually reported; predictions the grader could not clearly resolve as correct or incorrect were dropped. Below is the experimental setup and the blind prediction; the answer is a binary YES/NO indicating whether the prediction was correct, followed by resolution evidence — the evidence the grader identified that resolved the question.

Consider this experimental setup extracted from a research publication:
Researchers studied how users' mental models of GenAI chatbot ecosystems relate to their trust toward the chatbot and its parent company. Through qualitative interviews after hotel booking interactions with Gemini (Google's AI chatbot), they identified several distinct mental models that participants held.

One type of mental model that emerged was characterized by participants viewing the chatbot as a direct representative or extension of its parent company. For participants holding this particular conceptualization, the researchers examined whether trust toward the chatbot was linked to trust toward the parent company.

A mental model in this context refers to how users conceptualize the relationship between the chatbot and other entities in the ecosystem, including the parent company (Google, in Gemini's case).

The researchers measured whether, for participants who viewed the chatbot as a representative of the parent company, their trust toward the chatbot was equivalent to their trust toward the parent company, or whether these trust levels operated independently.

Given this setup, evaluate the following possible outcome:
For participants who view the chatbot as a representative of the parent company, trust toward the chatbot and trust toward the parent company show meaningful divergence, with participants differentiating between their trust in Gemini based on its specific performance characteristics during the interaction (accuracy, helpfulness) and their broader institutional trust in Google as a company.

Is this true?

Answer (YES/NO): NO